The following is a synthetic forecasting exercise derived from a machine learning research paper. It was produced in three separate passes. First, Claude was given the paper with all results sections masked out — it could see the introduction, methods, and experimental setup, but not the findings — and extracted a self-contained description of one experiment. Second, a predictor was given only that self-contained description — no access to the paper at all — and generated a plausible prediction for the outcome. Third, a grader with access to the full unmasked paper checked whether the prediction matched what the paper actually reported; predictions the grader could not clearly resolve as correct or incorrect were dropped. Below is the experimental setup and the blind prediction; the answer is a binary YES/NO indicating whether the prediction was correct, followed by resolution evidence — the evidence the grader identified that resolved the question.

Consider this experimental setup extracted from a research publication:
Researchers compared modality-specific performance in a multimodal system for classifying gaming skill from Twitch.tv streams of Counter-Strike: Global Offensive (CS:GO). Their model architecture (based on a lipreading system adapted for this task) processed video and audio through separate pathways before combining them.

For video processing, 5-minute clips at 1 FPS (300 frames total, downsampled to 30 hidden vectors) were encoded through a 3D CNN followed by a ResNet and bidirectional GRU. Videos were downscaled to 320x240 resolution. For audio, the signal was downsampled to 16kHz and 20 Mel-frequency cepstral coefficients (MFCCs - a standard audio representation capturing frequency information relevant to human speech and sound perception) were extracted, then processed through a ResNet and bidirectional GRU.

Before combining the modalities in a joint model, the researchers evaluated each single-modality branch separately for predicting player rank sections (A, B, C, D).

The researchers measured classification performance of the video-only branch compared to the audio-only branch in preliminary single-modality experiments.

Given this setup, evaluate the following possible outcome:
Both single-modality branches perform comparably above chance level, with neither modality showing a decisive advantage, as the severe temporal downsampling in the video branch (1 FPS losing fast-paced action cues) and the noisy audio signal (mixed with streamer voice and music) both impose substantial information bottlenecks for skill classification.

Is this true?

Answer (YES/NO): NO